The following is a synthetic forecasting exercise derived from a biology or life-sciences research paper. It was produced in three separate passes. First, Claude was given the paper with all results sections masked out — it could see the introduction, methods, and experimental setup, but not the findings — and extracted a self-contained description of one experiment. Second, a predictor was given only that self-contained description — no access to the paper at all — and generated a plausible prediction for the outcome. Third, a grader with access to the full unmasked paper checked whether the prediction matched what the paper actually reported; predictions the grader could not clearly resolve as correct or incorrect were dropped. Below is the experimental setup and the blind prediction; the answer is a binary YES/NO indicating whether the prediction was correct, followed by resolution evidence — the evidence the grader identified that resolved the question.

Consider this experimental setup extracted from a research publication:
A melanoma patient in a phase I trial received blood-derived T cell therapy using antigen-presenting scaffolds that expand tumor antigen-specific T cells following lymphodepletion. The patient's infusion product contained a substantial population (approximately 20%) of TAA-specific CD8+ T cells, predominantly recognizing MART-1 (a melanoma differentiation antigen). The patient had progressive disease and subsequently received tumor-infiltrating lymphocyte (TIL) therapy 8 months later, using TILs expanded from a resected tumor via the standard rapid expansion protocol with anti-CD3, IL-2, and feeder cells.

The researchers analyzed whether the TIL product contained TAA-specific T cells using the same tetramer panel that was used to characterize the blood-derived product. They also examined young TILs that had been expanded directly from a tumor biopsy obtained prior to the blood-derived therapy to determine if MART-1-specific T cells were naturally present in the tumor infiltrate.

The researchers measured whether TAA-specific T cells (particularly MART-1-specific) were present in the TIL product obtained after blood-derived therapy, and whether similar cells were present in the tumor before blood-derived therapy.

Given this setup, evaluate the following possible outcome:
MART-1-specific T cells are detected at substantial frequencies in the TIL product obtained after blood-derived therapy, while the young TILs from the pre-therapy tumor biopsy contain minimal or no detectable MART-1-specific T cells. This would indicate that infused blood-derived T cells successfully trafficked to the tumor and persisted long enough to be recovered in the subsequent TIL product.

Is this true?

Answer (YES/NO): NO